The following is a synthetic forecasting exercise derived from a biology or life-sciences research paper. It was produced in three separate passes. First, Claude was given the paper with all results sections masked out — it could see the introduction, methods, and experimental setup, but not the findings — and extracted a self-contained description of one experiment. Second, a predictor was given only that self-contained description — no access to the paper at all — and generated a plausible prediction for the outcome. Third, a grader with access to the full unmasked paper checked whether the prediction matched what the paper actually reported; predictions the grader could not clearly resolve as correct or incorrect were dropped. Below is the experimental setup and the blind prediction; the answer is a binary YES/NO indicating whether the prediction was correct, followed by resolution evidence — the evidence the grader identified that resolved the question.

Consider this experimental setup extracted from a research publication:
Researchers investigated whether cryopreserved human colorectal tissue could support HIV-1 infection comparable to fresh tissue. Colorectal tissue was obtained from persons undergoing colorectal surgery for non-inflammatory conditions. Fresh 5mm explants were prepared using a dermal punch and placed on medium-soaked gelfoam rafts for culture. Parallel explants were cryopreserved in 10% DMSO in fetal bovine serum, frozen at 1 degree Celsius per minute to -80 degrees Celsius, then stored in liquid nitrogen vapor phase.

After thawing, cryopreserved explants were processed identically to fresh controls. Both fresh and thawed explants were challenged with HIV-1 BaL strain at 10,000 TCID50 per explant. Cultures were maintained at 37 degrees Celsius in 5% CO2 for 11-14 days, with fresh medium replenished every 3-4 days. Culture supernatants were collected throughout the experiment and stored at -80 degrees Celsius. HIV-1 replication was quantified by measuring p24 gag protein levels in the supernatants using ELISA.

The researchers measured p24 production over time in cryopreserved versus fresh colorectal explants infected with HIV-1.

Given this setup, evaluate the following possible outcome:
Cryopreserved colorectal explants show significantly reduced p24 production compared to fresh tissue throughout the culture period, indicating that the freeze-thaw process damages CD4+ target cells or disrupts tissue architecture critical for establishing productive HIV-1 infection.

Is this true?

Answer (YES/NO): NO